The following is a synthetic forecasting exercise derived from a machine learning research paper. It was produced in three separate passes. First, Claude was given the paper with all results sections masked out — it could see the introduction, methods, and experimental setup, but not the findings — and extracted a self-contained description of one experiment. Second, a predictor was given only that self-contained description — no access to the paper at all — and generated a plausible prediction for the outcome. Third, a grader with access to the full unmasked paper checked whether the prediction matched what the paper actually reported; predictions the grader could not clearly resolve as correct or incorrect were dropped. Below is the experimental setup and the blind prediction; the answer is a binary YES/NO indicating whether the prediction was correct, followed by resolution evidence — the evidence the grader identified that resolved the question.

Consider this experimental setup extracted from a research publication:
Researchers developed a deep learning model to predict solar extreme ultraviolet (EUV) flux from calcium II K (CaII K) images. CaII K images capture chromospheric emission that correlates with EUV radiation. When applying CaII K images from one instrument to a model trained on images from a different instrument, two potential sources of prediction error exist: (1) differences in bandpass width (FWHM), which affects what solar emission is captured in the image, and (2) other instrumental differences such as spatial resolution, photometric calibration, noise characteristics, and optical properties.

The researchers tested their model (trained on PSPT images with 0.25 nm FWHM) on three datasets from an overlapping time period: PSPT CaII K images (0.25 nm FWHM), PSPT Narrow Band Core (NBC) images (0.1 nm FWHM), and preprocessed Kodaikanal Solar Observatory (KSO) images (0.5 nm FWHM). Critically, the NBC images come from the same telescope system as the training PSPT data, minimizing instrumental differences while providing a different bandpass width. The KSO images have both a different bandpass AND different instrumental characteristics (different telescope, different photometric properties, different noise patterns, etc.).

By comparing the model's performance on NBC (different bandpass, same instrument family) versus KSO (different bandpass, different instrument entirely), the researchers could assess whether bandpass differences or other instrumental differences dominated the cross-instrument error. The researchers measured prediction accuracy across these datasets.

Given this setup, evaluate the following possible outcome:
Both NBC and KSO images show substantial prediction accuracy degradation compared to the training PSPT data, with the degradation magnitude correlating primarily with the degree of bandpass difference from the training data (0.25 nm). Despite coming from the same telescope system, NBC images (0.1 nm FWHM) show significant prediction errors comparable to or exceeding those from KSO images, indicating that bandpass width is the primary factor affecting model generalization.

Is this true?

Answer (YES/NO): NO